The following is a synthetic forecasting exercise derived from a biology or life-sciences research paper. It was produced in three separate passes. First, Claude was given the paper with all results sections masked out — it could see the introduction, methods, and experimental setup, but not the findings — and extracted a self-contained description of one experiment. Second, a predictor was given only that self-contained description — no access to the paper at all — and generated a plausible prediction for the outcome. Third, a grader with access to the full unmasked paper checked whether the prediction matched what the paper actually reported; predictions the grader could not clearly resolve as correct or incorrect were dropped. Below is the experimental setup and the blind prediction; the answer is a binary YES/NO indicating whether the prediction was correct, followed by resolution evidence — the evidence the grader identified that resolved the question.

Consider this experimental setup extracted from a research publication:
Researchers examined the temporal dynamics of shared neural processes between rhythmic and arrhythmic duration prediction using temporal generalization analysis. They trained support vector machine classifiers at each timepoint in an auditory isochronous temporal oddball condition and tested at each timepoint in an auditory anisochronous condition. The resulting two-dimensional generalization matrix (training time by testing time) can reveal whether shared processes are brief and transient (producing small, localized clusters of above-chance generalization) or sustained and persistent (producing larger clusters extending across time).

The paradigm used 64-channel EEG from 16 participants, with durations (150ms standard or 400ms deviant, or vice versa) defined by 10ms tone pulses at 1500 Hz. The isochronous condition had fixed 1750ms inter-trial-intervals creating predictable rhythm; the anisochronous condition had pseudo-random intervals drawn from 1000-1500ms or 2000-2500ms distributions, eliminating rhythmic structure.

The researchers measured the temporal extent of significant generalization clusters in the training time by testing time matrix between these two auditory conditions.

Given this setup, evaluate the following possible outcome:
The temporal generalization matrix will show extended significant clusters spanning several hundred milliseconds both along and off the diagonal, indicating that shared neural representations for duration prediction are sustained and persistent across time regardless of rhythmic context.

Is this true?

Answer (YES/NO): NO